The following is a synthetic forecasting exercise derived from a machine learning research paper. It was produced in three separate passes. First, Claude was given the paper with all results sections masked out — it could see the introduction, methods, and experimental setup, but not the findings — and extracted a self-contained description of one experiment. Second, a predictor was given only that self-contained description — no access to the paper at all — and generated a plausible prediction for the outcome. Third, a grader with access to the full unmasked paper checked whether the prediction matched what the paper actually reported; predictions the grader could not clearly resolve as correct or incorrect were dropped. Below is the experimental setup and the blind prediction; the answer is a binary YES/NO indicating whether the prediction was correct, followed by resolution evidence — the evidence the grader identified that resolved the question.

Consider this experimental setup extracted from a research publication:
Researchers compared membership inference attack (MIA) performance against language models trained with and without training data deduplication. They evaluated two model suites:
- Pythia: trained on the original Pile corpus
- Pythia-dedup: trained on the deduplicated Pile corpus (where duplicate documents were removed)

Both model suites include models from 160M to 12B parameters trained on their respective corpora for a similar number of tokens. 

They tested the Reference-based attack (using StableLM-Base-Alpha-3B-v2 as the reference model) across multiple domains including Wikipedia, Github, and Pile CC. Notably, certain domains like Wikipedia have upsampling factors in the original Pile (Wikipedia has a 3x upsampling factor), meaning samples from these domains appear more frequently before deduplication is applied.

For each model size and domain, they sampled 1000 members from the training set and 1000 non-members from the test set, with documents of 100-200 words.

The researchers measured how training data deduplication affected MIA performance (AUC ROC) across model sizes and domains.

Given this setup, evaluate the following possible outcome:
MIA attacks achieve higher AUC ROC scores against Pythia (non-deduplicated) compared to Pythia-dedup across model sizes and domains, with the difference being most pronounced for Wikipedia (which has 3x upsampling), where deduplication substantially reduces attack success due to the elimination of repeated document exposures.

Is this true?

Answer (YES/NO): NO